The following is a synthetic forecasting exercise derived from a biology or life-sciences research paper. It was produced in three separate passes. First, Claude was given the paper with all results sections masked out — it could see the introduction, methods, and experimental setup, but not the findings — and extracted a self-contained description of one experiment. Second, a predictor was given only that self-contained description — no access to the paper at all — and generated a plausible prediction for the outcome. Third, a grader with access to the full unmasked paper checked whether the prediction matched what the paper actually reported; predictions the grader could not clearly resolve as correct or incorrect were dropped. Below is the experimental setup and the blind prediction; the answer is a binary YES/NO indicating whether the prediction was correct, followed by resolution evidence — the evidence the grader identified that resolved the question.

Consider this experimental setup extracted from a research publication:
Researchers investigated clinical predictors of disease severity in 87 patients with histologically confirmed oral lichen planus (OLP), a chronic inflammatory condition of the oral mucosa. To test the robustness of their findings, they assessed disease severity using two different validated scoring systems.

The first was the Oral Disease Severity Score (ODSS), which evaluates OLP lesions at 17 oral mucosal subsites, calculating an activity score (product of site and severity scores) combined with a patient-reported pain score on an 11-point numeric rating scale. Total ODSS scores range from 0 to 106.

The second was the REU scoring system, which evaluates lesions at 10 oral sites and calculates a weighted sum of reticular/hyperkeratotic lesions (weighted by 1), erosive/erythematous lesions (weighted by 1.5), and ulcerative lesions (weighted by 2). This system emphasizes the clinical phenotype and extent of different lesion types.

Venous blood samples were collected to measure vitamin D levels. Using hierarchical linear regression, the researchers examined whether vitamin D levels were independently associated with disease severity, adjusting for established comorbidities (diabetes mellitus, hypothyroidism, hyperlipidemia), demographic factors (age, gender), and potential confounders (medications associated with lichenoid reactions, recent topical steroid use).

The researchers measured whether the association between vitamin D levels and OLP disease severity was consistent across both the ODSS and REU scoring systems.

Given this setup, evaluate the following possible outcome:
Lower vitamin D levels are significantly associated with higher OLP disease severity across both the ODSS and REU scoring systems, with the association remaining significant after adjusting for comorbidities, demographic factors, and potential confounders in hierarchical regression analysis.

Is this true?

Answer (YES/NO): YES